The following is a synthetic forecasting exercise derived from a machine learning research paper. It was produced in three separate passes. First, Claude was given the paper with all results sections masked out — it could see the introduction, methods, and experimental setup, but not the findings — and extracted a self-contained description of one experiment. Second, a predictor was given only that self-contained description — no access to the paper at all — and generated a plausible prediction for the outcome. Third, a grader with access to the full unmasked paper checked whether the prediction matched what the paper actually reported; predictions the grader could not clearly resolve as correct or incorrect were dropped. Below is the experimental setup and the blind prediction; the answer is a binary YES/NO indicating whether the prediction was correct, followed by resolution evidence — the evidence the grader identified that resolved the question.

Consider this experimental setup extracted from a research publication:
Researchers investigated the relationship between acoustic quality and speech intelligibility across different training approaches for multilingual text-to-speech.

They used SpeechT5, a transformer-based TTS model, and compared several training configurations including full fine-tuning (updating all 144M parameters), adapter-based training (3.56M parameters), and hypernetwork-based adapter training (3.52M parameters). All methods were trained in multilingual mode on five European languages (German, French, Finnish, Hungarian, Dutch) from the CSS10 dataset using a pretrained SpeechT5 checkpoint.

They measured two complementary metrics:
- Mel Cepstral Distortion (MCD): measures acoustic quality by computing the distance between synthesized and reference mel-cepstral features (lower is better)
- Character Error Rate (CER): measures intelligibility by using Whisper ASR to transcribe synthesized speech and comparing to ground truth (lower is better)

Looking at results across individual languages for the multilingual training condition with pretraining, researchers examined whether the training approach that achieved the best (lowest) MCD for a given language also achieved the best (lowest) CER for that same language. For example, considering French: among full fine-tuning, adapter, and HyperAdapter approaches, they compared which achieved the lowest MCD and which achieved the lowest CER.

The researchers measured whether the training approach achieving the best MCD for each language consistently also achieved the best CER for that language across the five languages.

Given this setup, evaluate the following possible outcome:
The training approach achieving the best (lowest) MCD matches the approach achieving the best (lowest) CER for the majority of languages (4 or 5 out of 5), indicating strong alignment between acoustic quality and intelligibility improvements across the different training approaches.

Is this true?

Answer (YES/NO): YES